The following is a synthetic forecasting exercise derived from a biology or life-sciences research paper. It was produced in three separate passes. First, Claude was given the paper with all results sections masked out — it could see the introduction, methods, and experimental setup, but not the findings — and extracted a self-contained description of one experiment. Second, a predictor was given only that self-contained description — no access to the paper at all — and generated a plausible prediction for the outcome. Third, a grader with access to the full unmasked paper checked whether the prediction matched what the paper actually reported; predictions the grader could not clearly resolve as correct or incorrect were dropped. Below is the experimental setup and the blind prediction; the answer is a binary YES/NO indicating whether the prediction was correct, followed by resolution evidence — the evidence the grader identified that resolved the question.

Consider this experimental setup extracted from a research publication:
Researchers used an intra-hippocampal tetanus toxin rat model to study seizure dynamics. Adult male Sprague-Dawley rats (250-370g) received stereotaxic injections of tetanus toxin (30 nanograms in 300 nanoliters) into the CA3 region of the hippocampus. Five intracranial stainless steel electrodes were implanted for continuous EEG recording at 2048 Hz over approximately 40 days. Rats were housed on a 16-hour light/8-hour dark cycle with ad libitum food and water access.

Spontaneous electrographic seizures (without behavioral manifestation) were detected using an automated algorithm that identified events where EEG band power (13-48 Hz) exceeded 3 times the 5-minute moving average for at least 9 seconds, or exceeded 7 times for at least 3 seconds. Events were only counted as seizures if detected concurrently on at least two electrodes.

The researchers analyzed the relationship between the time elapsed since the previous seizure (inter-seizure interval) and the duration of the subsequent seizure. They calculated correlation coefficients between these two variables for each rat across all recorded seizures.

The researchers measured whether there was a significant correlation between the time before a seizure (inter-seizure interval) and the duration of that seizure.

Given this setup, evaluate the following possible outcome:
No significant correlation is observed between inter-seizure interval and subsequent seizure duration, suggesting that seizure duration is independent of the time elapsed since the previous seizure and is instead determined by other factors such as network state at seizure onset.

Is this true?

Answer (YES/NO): YES